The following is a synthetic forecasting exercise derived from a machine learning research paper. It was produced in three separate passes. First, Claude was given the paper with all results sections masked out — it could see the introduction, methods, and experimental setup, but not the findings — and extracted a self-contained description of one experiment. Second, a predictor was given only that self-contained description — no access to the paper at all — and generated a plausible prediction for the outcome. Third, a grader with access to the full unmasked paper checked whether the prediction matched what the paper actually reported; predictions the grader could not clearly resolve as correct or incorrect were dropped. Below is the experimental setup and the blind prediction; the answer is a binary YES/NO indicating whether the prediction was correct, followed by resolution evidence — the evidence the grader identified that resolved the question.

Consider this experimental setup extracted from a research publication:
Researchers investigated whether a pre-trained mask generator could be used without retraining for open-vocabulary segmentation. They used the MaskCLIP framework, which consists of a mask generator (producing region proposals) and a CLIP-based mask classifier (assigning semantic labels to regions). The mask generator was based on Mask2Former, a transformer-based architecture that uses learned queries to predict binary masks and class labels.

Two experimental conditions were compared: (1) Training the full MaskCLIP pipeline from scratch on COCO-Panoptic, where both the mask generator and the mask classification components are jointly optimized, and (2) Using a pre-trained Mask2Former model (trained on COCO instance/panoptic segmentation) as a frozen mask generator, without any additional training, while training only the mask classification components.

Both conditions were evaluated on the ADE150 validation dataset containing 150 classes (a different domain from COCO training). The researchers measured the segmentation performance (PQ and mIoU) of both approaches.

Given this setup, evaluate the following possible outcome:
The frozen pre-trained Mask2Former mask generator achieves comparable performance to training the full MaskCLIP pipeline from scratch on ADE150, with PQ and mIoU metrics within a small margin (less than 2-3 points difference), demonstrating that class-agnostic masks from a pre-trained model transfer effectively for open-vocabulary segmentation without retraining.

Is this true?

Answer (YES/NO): YES